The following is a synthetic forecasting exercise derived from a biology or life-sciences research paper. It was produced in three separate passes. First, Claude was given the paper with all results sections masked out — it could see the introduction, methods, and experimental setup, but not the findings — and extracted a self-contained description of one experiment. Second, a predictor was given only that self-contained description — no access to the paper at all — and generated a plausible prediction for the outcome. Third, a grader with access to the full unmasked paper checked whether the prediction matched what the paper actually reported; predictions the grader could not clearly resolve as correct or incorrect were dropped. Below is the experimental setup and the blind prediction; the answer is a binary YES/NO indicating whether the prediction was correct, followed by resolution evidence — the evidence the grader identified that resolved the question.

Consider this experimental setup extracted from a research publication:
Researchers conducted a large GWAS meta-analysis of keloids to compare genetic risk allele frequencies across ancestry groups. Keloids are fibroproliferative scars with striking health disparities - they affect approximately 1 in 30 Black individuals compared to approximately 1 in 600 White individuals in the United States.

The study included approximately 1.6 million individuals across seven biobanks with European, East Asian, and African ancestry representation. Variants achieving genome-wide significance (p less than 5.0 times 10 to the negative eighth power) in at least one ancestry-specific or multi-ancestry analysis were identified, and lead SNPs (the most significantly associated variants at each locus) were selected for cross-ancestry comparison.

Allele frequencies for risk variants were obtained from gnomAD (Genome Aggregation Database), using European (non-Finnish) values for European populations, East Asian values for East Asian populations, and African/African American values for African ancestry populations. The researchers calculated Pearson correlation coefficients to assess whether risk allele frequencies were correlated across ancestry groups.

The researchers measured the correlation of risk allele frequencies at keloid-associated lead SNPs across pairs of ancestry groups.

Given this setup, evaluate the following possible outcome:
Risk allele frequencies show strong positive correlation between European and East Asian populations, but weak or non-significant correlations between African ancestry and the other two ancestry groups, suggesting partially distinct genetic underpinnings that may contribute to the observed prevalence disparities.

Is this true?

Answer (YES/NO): NO